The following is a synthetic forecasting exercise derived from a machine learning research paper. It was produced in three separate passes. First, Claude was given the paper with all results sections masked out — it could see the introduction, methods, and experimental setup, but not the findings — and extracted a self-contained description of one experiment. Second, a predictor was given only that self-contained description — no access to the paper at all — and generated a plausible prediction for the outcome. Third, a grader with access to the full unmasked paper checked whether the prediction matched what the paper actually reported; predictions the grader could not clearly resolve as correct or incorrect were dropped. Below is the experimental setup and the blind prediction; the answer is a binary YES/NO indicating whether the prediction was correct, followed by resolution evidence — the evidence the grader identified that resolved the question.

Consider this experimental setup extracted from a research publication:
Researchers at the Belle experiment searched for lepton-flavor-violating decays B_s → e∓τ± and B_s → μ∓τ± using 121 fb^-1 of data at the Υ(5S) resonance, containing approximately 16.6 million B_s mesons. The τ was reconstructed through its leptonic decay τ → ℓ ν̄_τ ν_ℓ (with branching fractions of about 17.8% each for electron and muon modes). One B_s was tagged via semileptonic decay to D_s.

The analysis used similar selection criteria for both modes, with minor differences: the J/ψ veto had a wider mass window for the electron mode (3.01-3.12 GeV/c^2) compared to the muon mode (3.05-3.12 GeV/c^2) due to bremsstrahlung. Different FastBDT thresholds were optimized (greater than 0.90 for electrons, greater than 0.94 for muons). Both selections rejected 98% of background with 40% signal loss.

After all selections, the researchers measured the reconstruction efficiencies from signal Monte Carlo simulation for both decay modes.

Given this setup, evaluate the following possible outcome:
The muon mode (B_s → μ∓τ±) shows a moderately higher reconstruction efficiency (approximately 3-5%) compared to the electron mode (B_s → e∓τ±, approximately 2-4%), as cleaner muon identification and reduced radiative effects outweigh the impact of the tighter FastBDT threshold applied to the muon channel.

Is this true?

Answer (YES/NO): NO